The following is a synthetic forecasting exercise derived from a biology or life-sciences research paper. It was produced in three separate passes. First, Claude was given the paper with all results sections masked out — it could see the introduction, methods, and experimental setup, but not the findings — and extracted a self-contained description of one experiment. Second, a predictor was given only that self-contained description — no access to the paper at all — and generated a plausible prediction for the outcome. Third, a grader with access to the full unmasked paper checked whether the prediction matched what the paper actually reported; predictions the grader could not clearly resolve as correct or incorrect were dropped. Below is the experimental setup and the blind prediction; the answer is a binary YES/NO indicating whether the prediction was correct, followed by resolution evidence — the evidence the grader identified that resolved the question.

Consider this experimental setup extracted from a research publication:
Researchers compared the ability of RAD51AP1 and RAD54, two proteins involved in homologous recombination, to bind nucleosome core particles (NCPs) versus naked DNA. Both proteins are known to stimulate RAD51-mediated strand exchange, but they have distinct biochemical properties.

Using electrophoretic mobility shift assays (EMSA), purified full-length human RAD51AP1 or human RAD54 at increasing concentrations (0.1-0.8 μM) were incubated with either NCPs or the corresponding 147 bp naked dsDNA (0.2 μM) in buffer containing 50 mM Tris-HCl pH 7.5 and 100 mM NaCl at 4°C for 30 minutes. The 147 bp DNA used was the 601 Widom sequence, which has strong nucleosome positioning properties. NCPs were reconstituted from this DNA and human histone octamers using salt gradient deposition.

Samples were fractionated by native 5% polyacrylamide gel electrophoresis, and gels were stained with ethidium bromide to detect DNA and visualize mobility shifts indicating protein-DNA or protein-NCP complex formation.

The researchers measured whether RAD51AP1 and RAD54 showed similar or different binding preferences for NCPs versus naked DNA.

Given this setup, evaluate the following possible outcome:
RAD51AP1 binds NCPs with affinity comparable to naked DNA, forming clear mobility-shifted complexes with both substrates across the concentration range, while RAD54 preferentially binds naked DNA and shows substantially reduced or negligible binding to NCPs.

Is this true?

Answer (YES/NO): NO